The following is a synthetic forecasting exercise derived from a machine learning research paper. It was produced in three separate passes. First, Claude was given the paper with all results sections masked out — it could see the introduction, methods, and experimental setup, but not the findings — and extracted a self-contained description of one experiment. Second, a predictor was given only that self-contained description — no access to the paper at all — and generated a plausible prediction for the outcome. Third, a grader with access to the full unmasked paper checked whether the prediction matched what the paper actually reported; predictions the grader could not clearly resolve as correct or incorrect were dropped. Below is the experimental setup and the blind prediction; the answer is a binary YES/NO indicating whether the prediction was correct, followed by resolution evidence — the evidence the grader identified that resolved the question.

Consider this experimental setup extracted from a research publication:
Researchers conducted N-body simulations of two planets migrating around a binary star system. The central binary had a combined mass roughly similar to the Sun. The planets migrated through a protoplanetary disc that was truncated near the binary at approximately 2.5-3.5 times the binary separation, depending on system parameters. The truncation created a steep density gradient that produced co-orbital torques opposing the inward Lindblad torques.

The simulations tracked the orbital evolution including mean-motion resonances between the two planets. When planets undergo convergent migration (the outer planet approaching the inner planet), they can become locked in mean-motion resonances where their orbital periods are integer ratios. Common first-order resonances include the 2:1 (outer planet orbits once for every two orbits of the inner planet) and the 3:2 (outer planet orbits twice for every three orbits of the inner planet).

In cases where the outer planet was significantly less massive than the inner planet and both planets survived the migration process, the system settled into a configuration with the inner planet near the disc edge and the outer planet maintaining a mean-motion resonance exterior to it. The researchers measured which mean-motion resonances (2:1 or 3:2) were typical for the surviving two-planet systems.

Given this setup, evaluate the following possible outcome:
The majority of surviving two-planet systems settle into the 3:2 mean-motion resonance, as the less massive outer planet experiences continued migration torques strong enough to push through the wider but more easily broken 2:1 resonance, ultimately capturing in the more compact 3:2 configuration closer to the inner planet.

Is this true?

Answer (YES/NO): NO